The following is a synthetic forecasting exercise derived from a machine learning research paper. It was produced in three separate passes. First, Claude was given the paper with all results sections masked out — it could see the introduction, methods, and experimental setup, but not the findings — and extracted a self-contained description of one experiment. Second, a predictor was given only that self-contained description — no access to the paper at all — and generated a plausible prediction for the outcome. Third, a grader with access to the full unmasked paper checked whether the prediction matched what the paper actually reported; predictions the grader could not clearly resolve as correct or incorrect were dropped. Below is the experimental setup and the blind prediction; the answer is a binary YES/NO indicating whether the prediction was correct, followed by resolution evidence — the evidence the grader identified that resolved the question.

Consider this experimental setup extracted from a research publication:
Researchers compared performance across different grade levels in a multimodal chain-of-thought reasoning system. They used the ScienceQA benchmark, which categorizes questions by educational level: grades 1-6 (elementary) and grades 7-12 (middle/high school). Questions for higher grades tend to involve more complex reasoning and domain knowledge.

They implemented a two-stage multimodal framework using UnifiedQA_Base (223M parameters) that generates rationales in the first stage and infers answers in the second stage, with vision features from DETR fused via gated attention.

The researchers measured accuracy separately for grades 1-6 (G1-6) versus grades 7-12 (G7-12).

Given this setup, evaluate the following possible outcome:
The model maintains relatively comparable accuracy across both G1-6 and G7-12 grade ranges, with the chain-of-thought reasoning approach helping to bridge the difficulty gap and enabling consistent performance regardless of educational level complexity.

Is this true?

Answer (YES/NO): YES